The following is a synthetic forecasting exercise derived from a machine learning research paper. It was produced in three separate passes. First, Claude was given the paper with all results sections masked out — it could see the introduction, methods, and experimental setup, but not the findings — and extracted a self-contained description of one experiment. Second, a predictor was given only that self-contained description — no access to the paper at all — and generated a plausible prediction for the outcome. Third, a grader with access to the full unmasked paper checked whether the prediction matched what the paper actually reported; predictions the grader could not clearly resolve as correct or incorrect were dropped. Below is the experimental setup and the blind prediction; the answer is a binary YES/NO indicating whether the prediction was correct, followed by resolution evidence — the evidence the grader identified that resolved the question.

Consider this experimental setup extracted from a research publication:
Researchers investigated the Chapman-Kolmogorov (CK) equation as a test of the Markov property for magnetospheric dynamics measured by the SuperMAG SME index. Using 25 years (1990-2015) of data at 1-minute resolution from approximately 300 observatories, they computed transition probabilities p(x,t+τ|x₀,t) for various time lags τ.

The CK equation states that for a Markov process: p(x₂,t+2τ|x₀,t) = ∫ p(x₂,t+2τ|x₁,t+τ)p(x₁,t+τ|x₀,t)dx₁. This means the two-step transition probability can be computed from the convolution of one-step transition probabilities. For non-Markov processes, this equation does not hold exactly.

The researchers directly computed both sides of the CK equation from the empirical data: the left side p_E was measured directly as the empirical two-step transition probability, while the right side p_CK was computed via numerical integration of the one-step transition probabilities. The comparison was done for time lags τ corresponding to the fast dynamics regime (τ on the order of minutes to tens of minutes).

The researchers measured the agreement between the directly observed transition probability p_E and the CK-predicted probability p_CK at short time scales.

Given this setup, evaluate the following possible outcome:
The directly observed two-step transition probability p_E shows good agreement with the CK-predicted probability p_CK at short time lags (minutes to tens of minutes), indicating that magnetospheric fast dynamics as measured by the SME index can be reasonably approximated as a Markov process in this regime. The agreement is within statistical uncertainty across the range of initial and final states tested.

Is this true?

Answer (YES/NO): YES